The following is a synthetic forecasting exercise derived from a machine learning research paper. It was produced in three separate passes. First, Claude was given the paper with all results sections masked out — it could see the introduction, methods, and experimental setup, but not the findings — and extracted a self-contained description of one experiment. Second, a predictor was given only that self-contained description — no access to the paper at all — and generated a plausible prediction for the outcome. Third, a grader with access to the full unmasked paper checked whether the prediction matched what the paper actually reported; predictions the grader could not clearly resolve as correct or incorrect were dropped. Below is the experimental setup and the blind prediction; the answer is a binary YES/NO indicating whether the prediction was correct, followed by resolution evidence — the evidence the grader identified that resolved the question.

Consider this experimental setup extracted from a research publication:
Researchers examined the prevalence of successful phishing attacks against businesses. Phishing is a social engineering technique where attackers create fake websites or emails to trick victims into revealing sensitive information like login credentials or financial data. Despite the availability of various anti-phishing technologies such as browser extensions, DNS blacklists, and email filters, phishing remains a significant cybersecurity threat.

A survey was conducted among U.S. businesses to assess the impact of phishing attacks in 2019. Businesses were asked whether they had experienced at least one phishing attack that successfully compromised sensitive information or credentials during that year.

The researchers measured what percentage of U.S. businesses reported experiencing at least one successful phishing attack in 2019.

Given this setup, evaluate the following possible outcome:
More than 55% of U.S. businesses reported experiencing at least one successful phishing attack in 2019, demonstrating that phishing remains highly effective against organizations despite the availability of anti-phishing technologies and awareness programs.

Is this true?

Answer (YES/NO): YES